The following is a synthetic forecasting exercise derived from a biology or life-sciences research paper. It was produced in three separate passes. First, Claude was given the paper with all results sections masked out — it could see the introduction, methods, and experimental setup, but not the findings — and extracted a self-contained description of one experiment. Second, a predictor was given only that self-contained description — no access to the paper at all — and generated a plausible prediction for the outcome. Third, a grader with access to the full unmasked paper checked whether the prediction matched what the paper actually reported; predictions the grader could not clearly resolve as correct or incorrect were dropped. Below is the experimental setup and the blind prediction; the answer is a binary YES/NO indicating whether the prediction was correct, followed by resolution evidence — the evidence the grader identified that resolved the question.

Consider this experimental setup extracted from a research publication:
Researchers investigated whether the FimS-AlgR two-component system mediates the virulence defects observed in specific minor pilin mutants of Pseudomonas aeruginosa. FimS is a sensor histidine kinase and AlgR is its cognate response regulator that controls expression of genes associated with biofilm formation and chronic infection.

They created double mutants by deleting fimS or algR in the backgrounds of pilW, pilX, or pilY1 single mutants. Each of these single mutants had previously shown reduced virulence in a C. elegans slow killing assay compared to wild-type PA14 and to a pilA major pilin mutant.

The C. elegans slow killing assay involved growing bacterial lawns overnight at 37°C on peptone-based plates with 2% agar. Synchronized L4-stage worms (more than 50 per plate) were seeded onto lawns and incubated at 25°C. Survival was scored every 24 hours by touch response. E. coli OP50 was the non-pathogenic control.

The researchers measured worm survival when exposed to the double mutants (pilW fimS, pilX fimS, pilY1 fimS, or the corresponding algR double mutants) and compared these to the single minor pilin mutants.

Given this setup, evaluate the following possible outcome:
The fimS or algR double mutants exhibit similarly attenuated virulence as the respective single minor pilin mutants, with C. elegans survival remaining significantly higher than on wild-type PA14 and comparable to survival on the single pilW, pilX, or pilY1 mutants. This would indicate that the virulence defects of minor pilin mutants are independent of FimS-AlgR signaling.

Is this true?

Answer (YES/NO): NO